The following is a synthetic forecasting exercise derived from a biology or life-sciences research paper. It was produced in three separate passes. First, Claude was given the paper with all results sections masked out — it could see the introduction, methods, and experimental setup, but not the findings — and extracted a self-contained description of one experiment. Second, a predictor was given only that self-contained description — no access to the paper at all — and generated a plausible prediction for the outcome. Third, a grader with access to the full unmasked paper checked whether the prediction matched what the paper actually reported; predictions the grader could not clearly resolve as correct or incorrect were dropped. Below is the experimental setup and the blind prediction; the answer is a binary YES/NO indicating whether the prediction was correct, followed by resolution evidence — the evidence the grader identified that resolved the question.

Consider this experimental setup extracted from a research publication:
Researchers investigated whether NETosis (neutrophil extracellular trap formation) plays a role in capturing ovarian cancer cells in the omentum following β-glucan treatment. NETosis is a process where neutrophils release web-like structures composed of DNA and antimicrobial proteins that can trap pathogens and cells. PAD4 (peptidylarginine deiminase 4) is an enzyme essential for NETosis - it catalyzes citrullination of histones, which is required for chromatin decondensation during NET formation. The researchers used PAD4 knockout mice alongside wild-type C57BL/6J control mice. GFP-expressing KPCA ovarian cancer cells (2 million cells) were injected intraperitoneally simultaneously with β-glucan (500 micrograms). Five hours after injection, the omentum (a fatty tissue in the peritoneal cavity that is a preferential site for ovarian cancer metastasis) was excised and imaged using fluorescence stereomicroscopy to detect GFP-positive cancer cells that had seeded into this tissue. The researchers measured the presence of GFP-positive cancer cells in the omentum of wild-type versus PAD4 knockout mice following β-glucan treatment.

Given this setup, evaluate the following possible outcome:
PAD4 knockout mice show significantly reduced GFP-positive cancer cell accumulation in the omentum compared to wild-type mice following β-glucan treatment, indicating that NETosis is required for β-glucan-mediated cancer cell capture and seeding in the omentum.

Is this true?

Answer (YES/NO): YES